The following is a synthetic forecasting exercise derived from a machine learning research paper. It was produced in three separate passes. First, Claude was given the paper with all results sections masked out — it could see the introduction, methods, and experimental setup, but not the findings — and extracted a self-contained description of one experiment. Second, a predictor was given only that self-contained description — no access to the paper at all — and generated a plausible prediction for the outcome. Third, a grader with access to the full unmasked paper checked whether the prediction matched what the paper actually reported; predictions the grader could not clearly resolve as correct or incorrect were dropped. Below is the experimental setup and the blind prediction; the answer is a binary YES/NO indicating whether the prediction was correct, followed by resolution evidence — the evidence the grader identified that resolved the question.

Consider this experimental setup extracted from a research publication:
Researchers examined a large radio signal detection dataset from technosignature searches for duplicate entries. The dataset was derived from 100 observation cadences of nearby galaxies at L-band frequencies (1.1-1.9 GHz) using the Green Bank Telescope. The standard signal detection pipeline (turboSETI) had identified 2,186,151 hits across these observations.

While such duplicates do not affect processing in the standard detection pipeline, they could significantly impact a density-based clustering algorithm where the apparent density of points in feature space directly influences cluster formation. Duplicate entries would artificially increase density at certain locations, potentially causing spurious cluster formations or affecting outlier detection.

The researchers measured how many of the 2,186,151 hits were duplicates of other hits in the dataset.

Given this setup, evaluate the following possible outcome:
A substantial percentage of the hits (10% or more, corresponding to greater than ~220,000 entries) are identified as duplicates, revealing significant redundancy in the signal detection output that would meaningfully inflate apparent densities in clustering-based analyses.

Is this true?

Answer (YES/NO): YES